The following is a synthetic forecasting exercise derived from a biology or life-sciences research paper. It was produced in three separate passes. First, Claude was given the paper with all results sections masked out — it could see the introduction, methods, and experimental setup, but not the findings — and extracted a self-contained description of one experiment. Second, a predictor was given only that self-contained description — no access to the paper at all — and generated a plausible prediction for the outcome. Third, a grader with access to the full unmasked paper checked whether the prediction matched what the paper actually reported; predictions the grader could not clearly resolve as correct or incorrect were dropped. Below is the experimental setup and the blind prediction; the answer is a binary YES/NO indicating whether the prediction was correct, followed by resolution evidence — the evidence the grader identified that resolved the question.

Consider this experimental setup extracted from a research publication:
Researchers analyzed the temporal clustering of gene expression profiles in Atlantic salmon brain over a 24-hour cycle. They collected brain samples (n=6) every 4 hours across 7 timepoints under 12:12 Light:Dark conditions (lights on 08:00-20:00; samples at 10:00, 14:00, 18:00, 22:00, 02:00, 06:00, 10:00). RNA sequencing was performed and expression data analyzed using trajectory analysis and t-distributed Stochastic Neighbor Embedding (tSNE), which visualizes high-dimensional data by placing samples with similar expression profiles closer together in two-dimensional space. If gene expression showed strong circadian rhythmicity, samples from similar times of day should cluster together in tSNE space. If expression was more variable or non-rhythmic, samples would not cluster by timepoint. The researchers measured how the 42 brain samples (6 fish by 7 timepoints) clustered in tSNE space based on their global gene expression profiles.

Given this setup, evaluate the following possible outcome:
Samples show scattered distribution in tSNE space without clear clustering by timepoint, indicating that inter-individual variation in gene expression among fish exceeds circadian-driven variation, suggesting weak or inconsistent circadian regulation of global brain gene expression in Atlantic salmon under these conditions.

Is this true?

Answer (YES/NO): NO